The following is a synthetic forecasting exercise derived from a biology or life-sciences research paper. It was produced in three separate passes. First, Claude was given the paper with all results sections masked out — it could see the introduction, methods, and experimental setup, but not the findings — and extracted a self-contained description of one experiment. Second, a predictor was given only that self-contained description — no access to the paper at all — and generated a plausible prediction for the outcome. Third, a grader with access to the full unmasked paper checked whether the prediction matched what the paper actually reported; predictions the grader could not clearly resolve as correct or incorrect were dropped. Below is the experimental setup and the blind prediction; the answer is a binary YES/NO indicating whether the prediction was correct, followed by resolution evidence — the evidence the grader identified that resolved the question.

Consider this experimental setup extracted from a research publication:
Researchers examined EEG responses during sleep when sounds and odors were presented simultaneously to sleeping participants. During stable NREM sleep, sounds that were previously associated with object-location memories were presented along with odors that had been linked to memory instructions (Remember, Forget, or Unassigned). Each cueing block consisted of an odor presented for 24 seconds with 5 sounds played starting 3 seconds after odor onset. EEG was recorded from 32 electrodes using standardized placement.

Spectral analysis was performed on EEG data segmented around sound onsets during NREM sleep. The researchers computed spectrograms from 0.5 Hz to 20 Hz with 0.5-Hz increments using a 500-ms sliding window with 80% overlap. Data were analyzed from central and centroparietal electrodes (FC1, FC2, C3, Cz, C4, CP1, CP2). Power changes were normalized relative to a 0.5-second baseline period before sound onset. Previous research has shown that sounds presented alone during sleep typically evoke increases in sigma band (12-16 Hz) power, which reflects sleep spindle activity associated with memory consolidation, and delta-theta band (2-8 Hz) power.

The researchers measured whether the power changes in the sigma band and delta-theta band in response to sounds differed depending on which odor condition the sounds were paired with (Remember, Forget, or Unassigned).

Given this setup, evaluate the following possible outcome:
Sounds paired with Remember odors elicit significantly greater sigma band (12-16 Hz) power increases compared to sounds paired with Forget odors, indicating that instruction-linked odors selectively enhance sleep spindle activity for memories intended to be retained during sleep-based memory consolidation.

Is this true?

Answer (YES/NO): NO